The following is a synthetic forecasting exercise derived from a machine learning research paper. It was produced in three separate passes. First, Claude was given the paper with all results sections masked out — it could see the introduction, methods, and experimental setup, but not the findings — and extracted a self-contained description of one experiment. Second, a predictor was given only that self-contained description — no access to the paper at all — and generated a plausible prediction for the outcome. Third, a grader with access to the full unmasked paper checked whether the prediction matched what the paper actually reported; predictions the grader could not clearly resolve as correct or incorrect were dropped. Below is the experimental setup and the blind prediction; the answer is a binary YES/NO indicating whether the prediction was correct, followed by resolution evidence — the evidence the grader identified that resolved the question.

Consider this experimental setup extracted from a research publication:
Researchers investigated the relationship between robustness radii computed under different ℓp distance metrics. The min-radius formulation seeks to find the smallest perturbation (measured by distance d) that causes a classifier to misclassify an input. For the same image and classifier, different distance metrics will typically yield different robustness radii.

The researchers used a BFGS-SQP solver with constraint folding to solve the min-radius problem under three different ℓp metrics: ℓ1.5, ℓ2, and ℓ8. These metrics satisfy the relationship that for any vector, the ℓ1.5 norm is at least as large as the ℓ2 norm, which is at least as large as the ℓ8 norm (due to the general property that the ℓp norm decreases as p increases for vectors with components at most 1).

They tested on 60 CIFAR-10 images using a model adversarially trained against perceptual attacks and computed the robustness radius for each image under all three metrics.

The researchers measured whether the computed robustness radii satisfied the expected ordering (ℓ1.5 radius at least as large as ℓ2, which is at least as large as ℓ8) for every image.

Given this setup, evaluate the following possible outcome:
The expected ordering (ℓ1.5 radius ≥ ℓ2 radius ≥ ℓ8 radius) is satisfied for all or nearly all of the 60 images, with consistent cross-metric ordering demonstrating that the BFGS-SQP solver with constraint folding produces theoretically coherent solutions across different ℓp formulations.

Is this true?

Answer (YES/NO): YES